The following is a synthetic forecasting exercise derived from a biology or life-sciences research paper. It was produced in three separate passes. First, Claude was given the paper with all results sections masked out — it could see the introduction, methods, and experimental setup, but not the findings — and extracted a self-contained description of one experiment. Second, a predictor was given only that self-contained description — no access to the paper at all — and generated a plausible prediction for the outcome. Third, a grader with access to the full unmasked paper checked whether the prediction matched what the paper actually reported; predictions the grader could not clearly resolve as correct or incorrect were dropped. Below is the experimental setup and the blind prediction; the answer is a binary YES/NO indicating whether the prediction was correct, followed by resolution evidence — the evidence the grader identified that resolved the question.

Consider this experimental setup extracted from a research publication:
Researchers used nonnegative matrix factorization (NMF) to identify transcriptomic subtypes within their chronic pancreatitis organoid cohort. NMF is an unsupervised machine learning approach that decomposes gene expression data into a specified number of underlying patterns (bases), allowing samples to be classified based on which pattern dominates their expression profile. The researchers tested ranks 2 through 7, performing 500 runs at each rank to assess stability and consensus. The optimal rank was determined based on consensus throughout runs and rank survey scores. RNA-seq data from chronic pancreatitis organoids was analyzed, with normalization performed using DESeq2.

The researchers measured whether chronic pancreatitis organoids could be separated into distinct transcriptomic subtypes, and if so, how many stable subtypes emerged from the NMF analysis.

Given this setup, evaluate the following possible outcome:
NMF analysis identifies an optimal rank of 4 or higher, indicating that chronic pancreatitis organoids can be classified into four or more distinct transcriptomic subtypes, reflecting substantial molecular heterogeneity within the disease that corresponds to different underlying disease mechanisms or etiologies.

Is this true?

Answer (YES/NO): NO